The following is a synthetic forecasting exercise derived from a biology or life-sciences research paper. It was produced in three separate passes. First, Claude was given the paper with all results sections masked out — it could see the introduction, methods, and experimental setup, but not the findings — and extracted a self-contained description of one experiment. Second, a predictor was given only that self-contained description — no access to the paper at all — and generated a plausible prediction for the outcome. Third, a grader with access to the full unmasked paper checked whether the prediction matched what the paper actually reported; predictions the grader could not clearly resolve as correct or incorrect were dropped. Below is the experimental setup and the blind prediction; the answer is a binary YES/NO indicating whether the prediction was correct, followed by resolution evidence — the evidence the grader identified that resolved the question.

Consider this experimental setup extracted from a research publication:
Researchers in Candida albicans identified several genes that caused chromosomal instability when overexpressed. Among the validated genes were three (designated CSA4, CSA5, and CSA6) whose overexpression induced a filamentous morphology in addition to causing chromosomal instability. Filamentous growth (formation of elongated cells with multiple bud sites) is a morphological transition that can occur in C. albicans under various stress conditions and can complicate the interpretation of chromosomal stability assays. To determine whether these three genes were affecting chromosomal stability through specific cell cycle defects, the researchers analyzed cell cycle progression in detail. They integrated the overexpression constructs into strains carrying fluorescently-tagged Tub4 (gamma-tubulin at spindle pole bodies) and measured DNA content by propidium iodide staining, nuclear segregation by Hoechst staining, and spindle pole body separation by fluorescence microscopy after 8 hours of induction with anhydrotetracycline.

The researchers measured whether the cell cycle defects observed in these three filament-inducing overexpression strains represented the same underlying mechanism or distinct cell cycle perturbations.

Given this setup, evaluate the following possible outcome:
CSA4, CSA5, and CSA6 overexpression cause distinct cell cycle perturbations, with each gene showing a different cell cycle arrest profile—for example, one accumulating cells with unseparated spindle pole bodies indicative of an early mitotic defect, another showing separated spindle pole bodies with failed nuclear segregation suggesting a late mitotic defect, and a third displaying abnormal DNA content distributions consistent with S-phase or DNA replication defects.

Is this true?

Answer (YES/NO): NO